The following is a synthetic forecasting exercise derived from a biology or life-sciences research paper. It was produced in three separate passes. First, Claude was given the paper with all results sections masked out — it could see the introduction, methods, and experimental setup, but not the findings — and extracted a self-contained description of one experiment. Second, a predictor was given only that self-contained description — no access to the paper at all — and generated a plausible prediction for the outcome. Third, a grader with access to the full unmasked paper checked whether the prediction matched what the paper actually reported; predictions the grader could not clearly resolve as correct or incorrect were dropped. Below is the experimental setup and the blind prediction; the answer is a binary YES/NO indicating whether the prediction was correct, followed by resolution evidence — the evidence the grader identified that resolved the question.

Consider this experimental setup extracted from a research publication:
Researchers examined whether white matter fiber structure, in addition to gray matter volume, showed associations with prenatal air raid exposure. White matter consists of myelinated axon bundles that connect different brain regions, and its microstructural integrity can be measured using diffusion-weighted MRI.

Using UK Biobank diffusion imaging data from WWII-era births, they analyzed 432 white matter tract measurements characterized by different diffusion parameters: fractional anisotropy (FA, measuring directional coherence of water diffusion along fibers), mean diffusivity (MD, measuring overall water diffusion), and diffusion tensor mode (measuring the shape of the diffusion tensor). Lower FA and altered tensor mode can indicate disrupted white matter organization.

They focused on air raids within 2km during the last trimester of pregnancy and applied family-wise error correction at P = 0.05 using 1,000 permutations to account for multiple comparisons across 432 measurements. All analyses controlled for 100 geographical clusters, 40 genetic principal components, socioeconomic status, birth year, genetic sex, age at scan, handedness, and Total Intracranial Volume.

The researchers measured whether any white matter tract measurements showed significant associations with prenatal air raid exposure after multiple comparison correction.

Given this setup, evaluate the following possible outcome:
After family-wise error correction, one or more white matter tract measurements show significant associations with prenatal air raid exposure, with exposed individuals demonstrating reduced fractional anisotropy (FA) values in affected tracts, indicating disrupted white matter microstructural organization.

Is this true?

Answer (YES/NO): YES